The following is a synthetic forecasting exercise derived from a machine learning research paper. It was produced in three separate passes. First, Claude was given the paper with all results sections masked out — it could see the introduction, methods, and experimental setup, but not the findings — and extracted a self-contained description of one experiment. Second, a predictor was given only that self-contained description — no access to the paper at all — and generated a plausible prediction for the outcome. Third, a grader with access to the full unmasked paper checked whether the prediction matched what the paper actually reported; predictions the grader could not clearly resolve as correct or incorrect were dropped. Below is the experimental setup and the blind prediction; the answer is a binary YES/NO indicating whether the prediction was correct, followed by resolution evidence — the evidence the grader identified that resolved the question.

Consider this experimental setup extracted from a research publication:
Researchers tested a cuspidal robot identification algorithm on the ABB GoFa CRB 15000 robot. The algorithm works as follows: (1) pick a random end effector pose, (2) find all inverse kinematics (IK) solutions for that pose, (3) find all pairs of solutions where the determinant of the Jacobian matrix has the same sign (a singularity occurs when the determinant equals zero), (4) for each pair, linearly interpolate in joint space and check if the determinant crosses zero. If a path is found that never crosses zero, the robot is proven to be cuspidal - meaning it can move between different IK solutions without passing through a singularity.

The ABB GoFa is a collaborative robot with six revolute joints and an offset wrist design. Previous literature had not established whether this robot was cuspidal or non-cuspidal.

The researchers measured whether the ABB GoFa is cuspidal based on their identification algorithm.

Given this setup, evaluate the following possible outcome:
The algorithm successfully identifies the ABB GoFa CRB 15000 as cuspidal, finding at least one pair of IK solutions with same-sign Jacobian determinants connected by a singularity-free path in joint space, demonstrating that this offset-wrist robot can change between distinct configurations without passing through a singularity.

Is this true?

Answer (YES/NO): YES